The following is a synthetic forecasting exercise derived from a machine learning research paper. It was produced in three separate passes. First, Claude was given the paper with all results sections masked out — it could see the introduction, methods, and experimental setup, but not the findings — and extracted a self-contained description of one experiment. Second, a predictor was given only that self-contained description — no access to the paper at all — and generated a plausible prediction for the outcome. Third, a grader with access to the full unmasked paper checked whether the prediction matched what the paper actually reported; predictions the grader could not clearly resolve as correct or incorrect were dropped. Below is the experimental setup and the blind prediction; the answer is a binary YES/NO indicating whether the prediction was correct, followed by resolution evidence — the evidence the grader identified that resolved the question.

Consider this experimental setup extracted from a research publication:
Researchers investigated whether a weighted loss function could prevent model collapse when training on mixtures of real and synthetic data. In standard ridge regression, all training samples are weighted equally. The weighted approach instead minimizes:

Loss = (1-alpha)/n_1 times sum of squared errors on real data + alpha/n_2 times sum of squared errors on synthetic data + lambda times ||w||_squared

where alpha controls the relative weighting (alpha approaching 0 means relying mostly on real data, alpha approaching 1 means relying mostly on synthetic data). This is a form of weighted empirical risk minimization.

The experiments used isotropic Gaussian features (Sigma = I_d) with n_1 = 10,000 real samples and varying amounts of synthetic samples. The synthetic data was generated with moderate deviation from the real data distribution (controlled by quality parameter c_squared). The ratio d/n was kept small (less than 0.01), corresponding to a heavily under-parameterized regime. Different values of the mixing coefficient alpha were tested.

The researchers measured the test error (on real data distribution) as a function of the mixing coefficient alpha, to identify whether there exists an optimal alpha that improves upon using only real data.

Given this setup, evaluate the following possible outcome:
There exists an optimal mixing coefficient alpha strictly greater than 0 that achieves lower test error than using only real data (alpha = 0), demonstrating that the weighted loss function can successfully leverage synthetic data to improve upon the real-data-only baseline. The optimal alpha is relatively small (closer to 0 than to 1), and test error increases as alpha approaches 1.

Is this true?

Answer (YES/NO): NO